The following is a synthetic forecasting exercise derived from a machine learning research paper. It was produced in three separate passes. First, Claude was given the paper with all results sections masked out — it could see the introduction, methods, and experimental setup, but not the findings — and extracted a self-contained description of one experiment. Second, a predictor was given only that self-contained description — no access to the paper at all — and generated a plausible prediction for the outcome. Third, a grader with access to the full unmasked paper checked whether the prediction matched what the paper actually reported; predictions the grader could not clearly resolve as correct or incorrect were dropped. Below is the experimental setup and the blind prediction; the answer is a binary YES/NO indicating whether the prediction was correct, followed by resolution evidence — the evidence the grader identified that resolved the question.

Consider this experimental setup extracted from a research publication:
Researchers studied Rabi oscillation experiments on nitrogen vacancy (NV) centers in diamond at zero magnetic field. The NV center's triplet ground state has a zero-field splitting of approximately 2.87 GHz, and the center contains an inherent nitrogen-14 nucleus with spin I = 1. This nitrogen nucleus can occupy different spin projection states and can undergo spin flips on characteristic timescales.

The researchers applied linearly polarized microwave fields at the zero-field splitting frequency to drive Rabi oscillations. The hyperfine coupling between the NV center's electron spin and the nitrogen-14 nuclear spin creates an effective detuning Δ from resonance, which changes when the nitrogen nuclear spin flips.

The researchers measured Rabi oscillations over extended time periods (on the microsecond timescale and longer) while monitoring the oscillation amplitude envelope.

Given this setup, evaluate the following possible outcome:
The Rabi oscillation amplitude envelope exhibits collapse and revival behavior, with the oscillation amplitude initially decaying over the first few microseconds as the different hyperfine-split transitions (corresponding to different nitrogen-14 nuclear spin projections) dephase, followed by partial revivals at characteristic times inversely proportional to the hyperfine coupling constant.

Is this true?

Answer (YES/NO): NO